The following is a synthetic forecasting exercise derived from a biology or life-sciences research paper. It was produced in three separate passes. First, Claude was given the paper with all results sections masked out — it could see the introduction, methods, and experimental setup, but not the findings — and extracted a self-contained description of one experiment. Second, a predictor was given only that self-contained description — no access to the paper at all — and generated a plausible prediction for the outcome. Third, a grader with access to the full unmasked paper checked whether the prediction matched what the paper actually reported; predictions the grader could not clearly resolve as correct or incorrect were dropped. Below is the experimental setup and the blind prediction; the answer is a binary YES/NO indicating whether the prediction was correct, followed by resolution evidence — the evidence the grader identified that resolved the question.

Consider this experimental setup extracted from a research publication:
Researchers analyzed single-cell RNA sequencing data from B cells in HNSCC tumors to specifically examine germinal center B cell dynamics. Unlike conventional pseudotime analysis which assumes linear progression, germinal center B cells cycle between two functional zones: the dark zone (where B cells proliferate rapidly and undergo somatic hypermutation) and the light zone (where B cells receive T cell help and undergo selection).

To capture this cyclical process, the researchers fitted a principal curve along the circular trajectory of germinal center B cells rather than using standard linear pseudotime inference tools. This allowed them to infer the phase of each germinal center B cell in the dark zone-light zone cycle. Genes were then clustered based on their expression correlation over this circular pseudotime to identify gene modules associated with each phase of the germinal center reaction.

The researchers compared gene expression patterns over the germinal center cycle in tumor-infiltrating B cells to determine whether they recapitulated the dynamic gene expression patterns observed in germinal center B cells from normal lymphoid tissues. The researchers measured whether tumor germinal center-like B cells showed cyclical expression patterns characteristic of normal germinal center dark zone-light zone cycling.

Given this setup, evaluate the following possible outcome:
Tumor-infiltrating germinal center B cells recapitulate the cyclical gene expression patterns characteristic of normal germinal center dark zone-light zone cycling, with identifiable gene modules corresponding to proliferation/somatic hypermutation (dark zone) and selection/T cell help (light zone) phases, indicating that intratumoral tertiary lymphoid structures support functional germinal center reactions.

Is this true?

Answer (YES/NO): YES